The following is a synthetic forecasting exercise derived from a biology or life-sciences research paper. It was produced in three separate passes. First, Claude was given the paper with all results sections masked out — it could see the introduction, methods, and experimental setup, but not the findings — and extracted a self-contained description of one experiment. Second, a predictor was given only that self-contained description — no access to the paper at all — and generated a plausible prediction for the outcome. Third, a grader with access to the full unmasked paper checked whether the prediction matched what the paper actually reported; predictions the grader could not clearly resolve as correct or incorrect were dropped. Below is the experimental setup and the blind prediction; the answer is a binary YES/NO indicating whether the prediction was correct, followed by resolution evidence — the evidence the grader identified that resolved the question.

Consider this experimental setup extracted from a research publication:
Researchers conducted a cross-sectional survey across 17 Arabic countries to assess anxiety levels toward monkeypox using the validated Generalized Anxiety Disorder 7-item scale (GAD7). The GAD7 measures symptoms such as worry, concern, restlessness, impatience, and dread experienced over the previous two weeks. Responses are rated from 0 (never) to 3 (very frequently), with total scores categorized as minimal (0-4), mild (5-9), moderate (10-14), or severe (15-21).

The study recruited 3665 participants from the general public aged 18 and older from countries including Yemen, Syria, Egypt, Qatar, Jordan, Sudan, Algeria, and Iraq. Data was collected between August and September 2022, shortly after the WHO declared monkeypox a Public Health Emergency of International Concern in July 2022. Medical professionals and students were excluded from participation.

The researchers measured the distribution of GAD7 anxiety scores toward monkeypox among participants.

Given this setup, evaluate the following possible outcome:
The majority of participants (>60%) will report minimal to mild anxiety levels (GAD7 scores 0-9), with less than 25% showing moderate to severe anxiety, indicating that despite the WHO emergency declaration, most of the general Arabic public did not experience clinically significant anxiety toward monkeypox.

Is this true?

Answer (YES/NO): YES